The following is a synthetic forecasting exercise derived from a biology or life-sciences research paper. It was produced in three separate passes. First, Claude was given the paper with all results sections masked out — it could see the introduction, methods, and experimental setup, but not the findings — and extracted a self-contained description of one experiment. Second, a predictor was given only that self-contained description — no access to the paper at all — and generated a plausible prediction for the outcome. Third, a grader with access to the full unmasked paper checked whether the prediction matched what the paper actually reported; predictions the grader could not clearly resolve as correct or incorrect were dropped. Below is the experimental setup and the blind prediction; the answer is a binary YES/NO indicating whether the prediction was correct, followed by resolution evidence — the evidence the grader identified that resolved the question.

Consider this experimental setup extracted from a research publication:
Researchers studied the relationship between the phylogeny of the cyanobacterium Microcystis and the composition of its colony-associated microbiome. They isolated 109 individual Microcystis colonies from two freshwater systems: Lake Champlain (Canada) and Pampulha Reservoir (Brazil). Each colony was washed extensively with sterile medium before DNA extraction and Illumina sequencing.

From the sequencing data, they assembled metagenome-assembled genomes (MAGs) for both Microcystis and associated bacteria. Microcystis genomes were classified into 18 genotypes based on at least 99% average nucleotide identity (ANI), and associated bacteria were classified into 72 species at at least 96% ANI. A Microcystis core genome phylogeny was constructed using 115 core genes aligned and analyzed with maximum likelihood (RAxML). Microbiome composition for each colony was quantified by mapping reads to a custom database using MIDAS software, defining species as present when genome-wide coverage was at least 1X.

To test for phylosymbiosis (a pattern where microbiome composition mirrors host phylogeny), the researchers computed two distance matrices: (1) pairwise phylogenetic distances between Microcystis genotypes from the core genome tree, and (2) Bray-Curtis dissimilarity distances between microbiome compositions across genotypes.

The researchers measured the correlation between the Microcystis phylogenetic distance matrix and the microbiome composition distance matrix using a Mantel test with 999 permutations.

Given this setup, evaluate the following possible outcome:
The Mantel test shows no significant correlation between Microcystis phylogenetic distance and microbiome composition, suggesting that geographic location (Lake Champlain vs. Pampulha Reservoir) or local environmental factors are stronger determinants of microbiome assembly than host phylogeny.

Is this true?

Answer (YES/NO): NO